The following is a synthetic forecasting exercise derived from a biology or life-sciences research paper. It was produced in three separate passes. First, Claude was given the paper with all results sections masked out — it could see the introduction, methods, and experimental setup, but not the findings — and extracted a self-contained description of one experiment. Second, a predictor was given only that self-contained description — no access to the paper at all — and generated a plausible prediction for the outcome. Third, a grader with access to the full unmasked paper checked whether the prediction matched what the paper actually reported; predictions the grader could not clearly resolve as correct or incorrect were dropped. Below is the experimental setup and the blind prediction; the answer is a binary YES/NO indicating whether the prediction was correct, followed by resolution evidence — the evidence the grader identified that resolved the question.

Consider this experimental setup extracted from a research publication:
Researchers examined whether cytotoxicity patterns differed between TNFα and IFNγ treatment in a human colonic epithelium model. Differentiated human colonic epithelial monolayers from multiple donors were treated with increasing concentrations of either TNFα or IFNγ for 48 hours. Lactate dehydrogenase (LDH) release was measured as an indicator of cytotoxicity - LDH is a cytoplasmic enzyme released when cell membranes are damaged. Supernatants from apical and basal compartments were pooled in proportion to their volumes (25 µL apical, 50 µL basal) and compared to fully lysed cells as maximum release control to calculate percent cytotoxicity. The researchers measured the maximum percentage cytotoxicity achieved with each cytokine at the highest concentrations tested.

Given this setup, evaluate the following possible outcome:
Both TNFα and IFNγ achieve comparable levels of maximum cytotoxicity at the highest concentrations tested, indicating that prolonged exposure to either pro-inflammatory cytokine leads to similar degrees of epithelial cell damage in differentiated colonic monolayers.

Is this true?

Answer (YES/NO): NO